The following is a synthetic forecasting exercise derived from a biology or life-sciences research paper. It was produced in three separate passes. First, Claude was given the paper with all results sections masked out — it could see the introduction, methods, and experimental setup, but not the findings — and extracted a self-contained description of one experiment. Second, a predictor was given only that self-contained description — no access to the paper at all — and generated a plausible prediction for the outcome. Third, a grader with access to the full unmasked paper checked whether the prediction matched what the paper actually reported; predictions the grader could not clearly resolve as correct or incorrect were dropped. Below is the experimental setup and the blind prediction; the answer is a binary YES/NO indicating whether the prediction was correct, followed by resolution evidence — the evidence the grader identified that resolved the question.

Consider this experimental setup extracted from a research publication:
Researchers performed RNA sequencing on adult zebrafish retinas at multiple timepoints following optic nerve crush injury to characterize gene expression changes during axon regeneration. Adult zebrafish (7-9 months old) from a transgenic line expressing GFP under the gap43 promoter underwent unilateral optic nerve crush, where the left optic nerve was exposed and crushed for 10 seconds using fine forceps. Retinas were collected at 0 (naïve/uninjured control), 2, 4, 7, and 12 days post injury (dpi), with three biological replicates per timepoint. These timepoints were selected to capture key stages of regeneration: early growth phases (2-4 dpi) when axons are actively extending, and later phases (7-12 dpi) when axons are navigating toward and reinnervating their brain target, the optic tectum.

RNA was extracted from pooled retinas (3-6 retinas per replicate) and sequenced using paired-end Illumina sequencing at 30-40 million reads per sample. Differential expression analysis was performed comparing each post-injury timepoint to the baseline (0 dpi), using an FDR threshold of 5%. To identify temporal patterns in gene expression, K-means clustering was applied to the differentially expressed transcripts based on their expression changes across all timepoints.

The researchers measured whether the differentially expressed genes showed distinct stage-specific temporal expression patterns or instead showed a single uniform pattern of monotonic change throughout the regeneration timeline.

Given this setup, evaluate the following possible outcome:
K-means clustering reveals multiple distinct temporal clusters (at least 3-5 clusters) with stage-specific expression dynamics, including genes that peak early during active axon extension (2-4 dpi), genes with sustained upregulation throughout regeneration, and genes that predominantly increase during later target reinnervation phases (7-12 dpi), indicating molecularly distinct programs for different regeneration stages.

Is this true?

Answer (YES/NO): NO